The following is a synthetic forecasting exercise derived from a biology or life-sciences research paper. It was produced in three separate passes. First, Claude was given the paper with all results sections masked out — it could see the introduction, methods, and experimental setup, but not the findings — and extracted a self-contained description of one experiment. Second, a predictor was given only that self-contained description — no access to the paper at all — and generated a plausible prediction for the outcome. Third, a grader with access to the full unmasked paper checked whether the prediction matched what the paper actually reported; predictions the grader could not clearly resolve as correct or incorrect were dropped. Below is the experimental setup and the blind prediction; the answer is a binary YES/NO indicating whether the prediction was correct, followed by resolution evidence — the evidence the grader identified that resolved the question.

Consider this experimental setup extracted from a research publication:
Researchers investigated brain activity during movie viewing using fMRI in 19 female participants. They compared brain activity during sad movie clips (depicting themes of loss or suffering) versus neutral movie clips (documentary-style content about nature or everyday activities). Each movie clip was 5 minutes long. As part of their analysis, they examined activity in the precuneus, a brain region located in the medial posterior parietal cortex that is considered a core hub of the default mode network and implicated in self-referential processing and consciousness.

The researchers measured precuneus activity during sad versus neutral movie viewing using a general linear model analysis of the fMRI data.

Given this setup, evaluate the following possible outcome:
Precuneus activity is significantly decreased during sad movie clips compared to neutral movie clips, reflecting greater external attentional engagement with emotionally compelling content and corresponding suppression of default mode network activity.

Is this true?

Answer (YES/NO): NO